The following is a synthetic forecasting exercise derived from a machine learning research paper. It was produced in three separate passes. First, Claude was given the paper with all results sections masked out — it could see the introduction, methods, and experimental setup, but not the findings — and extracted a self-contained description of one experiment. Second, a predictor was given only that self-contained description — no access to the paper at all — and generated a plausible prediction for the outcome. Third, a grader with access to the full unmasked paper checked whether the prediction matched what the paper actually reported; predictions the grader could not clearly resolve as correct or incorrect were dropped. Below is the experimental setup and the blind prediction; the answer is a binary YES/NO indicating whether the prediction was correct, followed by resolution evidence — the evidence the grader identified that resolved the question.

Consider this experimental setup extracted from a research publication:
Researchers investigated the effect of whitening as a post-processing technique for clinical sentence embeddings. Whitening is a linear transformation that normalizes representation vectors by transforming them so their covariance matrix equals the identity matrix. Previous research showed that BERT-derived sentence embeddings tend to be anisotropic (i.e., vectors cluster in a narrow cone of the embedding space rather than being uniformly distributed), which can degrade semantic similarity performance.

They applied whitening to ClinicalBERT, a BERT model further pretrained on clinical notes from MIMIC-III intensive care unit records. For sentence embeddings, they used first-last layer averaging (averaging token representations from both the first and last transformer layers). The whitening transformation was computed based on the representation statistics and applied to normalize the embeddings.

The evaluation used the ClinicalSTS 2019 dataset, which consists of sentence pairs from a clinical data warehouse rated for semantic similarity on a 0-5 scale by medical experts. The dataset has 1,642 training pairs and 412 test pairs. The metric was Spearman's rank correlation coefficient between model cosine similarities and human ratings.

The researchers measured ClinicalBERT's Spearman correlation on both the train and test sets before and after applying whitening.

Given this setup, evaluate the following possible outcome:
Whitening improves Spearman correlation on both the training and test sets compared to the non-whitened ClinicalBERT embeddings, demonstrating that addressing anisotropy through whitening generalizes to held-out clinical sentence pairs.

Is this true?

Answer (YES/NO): NO